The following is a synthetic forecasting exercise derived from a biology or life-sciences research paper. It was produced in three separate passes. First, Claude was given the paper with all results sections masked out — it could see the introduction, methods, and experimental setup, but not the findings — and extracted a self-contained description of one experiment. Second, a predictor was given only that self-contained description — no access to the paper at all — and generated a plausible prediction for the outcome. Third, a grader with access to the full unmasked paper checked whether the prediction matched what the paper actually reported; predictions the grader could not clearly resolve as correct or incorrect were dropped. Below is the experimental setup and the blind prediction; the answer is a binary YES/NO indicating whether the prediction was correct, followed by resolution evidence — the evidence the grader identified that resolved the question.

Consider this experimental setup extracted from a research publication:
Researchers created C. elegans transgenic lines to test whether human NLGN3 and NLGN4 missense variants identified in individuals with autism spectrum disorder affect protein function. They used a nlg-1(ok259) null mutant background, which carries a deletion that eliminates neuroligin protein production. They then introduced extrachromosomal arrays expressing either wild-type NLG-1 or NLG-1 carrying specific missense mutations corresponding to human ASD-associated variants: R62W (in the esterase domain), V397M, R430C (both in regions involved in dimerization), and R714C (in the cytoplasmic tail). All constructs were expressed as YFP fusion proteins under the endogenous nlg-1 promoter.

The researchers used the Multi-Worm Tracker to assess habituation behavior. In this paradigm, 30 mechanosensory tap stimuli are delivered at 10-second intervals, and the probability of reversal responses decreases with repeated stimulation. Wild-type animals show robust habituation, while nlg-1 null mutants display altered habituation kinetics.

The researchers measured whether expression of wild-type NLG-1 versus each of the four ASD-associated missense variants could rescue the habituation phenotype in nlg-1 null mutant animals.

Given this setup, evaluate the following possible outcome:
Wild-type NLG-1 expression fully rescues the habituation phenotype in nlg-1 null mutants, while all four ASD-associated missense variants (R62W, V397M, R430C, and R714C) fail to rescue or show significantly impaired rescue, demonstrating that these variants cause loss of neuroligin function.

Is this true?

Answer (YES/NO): YES